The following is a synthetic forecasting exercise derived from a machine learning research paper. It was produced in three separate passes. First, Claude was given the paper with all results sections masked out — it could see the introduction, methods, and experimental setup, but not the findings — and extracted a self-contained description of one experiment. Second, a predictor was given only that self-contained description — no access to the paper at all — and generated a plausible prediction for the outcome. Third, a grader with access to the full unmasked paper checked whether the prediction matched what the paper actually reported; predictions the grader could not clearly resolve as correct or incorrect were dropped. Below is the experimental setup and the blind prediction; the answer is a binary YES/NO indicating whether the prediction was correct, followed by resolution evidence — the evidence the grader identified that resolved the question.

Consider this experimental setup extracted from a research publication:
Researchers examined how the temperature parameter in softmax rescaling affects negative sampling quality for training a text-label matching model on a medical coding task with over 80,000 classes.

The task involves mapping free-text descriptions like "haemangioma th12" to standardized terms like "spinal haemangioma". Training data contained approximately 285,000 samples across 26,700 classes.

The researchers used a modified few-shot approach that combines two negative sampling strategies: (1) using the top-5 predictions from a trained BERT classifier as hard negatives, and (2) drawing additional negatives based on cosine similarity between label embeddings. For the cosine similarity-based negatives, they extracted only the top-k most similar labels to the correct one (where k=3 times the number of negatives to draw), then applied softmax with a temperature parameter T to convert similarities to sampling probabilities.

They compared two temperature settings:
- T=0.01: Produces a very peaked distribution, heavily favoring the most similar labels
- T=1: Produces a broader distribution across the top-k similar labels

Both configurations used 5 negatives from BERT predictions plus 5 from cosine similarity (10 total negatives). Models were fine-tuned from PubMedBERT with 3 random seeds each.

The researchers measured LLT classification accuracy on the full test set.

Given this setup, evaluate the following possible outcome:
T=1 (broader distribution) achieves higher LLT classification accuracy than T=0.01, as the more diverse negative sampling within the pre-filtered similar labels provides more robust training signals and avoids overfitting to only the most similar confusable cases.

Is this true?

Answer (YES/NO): YES